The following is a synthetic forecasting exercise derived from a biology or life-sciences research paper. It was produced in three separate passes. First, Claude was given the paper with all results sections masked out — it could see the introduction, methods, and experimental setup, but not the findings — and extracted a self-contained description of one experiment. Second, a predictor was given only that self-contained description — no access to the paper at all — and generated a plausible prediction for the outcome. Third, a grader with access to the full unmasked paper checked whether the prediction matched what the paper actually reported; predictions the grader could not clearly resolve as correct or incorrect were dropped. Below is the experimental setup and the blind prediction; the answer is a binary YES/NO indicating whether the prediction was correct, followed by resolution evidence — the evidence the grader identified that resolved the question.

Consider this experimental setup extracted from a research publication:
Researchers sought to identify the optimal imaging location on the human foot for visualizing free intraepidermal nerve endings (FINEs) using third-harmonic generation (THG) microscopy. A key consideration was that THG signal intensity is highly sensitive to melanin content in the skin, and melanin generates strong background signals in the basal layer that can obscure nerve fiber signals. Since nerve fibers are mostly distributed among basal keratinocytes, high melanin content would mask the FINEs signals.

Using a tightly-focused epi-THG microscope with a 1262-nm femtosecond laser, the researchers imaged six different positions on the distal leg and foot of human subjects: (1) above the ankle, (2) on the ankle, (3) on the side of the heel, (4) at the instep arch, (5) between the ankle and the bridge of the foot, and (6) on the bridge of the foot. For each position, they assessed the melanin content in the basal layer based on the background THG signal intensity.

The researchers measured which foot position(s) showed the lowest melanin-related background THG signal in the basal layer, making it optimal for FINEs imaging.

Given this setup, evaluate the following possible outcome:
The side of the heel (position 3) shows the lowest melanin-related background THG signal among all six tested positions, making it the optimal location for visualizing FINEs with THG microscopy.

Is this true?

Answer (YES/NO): NO